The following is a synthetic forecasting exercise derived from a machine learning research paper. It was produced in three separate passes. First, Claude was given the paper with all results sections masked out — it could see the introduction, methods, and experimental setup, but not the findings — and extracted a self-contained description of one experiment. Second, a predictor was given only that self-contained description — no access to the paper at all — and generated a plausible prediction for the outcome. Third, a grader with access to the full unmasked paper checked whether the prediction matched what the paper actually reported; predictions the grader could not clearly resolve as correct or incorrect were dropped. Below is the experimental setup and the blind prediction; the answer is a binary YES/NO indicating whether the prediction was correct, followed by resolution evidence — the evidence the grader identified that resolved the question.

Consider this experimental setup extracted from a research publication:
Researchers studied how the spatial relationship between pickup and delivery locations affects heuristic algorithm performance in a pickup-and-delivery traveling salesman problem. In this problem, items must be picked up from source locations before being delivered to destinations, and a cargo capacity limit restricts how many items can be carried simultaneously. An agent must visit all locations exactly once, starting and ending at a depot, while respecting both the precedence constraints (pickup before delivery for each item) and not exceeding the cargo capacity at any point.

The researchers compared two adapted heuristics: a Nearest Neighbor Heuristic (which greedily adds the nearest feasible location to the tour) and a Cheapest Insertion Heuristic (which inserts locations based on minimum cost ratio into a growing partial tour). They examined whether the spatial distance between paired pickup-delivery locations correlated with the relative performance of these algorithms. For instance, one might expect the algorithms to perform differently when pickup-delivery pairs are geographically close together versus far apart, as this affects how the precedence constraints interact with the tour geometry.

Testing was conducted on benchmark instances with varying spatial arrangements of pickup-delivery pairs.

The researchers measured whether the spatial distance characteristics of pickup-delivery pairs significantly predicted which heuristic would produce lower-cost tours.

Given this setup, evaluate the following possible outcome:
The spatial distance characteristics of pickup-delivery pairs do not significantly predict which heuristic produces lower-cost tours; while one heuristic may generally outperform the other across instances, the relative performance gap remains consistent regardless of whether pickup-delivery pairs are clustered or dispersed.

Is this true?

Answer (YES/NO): NO